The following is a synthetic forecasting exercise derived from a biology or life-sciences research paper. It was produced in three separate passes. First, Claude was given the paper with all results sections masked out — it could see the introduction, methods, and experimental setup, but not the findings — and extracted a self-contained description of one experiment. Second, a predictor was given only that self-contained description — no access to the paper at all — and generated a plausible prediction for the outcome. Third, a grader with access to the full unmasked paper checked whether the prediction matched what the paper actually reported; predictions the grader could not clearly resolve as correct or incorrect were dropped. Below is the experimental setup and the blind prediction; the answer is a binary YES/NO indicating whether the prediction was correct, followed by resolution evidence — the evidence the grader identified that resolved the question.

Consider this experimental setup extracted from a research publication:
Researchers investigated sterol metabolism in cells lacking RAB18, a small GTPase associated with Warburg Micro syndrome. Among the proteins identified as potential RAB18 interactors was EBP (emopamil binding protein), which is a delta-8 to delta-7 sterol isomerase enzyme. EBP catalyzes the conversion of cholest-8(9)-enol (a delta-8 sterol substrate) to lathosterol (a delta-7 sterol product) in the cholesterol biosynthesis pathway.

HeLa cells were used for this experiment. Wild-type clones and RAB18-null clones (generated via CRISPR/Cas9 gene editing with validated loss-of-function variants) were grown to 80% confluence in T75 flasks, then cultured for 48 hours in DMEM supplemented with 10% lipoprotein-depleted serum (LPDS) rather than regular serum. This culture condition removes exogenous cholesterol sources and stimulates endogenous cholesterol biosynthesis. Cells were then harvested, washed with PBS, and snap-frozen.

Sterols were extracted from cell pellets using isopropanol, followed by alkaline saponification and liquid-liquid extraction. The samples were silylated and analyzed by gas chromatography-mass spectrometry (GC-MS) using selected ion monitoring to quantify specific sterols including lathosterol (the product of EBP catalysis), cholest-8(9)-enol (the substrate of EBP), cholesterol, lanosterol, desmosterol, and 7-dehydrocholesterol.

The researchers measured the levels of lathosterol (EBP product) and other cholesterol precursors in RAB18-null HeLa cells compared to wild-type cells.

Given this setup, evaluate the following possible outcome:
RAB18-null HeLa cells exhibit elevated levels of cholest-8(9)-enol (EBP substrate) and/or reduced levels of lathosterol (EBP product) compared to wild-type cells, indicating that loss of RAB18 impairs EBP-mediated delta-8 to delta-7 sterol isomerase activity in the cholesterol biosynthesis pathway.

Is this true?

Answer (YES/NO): NO